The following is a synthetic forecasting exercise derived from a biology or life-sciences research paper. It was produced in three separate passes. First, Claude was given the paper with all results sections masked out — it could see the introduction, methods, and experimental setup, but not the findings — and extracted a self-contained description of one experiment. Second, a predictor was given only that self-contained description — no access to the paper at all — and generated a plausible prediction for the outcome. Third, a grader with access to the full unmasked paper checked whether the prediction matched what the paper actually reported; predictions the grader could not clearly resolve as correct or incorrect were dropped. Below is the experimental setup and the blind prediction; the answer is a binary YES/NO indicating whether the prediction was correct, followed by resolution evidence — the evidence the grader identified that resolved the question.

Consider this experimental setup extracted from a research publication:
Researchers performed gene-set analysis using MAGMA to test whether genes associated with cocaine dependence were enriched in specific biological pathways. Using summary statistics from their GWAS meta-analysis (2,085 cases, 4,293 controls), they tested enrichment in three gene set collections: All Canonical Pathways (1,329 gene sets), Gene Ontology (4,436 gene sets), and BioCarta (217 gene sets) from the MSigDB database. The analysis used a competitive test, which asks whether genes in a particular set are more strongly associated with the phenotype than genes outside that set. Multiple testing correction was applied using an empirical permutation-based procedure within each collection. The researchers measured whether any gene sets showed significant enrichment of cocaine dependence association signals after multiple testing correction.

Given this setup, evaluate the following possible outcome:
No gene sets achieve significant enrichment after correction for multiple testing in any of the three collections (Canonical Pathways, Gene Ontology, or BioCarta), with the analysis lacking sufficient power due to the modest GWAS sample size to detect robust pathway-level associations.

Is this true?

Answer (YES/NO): YES